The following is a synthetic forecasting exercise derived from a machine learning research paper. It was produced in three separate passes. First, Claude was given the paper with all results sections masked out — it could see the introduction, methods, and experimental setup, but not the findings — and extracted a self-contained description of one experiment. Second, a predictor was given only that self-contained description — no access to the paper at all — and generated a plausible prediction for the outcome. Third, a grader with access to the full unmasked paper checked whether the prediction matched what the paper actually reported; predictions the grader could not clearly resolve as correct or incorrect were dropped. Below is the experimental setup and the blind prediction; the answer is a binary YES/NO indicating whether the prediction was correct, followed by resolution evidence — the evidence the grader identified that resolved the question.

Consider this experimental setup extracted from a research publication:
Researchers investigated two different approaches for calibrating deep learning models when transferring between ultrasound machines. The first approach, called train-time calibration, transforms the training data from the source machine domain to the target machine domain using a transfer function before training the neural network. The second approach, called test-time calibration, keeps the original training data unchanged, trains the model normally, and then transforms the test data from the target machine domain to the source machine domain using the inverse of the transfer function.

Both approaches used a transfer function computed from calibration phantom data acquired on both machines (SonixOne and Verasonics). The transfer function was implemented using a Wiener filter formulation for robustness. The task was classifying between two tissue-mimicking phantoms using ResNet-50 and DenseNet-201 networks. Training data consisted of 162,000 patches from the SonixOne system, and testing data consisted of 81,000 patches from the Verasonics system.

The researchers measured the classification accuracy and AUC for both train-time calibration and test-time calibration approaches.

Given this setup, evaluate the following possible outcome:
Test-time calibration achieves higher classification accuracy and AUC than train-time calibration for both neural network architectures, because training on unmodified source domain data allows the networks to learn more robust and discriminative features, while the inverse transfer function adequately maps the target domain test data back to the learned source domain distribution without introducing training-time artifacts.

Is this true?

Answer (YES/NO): NO